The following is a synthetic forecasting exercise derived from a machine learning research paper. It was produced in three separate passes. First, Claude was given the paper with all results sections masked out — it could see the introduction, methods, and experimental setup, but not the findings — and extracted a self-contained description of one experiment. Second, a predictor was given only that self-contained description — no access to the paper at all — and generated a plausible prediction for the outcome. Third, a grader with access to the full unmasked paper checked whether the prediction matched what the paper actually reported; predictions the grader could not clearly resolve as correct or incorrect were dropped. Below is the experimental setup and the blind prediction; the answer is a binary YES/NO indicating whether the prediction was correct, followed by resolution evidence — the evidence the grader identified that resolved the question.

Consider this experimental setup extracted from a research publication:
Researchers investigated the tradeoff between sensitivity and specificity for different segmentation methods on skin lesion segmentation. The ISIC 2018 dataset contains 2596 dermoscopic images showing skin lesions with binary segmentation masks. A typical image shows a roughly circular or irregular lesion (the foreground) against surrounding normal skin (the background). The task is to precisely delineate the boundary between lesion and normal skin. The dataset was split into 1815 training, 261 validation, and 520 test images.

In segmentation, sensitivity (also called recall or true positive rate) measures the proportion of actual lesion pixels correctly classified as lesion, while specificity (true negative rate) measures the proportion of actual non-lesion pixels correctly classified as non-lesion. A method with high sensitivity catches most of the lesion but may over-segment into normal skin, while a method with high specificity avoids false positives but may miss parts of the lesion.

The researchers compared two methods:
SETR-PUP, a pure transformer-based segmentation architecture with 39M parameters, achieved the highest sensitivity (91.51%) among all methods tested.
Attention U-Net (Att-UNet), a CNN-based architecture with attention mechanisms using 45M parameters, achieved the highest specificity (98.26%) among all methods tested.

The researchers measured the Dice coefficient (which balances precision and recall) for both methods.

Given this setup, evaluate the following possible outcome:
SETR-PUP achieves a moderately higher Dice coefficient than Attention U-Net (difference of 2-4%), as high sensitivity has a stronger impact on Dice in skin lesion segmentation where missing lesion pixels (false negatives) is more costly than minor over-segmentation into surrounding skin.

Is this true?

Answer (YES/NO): YES